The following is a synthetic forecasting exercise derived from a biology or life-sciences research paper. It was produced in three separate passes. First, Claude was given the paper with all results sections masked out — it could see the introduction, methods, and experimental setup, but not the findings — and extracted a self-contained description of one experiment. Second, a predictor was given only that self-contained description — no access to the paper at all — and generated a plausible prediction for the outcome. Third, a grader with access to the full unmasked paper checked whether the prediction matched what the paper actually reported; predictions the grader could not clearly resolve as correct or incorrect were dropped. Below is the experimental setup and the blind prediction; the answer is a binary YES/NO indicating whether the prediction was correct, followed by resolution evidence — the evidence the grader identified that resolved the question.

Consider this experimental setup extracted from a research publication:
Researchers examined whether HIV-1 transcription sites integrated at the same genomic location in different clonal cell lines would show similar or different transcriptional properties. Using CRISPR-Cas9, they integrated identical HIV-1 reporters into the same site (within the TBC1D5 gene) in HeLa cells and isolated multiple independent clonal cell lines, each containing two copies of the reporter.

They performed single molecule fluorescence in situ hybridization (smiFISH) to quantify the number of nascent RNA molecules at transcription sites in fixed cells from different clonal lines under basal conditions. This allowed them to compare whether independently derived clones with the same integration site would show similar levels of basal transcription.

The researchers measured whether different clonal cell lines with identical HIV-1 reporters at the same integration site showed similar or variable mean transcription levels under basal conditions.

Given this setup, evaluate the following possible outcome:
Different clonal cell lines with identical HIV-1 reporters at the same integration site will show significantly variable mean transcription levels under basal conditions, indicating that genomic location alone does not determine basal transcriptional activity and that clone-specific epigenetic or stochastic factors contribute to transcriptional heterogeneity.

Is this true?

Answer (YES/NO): NO